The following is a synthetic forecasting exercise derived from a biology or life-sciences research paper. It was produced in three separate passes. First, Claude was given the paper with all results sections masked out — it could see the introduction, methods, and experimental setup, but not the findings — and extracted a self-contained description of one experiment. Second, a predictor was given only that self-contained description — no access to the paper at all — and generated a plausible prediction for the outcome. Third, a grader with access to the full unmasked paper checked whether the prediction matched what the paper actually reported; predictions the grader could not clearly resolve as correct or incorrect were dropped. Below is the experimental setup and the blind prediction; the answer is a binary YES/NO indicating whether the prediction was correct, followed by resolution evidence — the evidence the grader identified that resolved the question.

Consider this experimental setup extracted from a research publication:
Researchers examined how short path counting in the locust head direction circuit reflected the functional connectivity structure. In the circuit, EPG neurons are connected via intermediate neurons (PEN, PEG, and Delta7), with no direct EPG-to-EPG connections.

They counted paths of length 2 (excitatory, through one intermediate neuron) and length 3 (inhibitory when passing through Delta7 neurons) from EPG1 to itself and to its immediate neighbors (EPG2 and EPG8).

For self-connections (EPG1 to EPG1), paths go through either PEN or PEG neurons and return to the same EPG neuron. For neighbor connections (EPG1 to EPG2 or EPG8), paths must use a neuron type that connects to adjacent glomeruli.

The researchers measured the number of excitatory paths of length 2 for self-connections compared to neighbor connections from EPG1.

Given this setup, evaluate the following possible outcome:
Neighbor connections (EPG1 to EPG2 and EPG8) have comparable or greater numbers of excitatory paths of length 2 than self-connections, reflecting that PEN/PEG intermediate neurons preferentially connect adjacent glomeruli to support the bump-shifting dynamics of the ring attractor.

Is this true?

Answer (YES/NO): NO